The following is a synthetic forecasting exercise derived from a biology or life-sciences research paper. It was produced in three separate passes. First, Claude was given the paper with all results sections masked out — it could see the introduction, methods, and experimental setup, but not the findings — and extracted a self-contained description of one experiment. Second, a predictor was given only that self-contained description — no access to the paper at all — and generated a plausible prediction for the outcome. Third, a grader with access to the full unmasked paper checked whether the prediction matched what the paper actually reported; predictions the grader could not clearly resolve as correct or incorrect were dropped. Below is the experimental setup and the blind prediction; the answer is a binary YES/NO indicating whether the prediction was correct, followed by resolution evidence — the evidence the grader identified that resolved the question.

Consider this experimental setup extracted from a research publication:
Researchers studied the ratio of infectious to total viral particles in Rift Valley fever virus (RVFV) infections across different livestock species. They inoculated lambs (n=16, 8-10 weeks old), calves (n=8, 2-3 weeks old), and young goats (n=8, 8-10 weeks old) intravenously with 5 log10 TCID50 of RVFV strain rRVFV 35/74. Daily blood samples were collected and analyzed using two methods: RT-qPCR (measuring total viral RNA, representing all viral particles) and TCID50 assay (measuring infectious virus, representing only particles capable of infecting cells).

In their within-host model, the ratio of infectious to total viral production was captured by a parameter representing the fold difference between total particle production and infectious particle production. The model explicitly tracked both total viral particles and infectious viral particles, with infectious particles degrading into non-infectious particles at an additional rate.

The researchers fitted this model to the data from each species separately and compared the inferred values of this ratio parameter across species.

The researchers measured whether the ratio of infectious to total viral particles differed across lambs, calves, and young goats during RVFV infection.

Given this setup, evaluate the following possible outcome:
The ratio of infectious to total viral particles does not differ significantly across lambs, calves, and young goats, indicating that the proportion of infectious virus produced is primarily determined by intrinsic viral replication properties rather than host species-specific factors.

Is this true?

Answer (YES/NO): NO